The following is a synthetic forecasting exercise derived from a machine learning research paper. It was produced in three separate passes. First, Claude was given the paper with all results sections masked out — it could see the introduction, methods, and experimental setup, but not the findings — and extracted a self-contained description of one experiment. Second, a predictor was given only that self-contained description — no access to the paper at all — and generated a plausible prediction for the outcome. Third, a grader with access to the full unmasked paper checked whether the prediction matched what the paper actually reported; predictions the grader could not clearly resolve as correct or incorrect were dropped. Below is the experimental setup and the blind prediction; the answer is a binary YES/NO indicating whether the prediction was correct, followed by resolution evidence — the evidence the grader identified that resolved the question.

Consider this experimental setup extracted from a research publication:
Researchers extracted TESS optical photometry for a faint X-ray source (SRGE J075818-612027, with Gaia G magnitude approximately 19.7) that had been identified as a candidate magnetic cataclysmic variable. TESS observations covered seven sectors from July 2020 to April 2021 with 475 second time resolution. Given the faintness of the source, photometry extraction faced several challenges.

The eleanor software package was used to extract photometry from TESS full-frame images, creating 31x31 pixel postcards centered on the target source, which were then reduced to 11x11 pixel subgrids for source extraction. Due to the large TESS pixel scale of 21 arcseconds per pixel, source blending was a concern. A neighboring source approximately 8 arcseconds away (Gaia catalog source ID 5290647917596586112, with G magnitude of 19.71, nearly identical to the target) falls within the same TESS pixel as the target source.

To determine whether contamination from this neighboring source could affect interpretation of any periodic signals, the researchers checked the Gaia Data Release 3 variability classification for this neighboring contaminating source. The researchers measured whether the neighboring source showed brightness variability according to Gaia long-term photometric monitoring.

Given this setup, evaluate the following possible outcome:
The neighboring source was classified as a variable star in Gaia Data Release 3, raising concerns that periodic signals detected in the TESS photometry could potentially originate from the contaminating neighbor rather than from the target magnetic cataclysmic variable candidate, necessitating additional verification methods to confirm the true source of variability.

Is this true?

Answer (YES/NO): NO